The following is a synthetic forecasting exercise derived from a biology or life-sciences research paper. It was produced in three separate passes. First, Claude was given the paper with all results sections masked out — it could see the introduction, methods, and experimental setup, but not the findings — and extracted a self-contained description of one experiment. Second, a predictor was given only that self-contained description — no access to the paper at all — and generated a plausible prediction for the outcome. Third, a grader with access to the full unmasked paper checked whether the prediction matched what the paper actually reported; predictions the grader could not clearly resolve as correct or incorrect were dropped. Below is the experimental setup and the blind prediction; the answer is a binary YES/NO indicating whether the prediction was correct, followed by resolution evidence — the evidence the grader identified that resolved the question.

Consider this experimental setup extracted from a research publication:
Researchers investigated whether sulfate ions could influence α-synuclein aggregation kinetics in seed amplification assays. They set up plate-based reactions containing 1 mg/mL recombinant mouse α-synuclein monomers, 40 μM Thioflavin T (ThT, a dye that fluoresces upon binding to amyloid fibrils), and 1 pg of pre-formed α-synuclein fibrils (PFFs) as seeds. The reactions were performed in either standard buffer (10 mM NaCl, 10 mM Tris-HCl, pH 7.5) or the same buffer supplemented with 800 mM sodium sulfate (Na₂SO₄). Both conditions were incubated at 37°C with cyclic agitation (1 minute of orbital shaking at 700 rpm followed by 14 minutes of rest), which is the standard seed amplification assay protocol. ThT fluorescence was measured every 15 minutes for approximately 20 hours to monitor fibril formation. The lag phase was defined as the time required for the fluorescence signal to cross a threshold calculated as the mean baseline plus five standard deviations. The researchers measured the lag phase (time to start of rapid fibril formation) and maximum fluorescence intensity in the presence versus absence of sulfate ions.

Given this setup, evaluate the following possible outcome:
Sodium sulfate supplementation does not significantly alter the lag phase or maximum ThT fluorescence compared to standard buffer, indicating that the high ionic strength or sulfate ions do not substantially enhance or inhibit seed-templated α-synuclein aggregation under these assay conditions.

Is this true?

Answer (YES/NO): NO